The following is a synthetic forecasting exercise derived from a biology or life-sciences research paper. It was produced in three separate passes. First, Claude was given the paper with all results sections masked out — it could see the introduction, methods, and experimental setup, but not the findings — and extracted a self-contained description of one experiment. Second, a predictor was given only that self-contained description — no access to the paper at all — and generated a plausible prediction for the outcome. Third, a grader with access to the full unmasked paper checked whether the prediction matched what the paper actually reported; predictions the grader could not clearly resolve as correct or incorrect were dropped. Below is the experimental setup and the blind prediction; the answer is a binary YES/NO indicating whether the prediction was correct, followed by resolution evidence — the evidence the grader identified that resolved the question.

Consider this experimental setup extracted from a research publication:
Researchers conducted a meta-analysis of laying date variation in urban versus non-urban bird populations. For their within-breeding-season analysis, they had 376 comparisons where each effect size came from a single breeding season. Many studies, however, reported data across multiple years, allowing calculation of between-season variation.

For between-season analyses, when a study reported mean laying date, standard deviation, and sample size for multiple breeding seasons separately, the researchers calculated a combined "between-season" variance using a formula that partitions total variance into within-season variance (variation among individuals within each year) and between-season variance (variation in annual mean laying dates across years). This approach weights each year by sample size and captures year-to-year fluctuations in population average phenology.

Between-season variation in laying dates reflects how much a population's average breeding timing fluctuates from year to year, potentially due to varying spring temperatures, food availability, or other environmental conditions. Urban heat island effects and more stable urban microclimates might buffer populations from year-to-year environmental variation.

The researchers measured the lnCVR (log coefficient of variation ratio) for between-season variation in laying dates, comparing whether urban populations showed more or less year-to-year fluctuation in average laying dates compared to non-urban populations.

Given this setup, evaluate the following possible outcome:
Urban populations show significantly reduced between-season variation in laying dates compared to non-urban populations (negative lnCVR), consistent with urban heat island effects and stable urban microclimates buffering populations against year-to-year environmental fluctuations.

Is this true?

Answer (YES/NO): NO